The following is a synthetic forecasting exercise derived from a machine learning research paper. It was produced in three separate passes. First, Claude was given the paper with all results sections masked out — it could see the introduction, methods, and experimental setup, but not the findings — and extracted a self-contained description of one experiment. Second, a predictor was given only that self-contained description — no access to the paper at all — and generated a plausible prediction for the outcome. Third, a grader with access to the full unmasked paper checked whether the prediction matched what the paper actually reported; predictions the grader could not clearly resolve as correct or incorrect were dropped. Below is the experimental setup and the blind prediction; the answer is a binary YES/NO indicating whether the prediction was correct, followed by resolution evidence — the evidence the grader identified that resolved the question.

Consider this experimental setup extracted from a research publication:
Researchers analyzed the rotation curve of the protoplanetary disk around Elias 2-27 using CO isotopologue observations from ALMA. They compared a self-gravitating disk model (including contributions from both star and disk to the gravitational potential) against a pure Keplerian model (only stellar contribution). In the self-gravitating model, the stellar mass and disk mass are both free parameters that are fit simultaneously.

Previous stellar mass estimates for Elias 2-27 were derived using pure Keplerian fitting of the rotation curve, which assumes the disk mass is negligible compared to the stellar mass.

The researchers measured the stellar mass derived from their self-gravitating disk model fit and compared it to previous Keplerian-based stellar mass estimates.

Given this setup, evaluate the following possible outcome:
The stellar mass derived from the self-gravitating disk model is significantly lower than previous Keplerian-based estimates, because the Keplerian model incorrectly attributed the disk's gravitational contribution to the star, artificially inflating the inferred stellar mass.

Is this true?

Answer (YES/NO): NO